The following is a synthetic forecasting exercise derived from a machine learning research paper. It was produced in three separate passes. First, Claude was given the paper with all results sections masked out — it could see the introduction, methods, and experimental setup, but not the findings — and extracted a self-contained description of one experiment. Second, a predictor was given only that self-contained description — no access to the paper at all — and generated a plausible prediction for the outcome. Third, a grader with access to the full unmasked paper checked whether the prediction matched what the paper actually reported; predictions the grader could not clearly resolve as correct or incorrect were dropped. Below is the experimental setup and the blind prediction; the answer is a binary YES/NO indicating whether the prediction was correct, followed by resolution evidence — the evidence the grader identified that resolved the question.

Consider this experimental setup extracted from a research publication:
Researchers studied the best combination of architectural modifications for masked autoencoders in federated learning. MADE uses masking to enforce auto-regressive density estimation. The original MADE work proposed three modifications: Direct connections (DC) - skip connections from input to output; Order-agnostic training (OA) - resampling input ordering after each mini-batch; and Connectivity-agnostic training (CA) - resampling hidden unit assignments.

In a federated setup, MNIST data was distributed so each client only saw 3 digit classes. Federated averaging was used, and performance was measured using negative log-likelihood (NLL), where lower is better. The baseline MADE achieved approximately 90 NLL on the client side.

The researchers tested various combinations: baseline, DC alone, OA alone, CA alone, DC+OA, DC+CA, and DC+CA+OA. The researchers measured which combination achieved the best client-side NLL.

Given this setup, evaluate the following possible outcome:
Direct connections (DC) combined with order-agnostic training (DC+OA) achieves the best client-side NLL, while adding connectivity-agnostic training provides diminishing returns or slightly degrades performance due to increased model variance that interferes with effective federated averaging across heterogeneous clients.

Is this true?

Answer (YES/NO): NO